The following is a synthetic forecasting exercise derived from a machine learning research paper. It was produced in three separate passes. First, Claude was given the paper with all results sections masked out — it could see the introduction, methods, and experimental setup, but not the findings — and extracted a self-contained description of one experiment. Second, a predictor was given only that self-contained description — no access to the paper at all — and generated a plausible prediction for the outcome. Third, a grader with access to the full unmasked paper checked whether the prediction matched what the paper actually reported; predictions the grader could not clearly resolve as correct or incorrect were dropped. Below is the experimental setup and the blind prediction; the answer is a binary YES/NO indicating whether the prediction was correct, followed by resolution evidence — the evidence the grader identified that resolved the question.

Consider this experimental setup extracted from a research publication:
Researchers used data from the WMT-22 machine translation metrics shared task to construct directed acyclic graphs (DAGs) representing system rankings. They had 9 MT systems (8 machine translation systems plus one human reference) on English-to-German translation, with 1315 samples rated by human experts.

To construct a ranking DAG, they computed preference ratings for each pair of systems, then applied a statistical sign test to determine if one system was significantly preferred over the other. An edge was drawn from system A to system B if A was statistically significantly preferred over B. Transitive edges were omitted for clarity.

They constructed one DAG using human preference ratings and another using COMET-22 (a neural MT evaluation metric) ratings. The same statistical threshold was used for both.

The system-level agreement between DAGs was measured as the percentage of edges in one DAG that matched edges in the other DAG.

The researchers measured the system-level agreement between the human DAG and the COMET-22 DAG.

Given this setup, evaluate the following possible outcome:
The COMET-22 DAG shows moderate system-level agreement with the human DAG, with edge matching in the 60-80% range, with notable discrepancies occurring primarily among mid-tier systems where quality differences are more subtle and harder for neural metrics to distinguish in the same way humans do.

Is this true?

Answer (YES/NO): NO